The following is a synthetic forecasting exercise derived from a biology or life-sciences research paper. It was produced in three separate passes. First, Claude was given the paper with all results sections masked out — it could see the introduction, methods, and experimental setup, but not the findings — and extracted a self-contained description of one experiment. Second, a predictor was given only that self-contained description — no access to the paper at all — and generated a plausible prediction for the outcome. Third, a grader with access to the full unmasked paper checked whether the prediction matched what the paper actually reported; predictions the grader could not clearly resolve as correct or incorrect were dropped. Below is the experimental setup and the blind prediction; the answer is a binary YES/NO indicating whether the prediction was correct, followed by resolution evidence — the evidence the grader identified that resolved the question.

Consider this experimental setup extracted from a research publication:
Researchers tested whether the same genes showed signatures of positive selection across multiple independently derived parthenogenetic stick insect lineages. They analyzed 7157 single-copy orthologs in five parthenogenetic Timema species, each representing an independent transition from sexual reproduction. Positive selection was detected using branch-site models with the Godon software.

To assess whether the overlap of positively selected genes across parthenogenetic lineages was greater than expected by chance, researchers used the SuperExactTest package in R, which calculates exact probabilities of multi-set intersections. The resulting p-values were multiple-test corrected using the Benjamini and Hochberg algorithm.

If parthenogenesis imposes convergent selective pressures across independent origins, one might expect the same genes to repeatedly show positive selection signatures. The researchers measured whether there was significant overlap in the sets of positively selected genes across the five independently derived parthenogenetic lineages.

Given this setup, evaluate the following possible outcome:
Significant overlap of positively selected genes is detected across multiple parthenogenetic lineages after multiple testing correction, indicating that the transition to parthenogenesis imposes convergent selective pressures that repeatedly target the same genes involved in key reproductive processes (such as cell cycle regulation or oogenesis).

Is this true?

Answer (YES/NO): NO